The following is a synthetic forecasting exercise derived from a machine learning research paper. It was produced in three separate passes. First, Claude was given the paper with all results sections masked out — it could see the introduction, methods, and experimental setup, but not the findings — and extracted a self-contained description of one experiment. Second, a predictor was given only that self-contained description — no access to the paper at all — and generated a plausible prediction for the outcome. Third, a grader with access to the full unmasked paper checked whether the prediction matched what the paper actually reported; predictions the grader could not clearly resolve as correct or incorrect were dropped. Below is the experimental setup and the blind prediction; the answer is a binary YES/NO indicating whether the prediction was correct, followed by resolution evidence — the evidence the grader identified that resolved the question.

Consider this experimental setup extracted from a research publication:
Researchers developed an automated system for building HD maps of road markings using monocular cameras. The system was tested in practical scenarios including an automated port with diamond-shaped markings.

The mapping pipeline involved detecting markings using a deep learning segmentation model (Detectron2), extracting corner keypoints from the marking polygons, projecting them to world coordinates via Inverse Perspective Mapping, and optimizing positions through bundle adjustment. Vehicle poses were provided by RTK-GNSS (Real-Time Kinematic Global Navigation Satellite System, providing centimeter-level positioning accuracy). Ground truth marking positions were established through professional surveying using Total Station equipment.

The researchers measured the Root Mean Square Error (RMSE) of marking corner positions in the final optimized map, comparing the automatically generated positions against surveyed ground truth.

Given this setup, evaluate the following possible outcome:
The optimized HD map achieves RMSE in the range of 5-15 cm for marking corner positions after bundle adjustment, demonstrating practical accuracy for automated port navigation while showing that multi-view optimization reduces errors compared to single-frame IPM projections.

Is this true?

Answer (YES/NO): NO